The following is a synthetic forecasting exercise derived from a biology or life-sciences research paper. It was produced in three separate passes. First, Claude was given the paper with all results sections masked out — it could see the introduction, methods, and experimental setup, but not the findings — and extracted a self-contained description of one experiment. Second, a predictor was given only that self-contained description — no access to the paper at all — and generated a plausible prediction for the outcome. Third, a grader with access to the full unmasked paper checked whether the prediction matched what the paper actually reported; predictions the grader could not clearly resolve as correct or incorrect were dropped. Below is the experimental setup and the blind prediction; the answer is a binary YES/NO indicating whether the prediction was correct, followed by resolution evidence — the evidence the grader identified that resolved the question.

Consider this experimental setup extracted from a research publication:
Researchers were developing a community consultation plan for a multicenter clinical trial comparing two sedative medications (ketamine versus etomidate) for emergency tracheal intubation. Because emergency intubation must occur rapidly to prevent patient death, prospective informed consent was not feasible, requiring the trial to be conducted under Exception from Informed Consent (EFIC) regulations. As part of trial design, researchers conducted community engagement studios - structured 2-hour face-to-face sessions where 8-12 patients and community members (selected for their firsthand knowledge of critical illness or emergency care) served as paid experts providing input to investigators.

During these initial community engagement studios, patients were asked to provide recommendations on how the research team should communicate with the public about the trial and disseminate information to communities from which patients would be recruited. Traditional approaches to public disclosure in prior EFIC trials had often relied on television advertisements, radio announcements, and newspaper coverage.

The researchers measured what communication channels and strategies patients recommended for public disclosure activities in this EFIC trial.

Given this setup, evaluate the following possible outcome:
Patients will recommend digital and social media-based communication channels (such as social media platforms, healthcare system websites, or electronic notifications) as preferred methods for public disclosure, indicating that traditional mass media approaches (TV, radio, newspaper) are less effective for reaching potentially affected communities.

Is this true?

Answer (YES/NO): YES